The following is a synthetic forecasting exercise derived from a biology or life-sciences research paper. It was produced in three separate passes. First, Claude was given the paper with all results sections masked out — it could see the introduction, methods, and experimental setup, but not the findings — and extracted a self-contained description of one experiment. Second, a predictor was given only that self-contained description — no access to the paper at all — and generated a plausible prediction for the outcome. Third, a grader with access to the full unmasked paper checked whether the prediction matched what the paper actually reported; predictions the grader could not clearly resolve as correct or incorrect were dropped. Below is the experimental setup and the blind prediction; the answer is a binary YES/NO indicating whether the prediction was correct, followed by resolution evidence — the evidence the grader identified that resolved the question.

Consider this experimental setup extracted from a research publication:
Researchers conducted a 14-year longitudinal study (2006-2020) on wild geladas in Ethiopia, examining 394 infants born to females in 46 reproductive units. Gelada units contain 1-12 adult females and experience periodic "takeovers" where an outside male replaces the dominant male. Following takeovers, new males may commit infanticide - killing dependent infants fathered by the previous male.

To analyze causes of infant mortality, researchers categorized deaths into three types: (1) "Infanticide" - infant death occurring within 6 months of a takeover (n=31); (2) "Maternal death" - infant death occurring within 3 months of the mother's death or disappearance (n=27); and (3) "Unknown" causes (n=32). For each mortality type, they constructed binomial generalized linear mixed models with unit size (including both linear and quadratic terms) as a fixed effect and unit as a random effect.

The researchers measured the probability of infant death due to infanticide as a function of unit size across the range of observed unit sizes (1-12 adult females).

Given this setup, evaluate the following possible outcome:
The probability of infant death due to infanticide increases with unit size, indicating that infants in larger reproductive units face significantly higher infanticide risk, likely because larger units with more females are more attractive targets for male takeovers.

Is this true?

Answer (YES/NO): NO